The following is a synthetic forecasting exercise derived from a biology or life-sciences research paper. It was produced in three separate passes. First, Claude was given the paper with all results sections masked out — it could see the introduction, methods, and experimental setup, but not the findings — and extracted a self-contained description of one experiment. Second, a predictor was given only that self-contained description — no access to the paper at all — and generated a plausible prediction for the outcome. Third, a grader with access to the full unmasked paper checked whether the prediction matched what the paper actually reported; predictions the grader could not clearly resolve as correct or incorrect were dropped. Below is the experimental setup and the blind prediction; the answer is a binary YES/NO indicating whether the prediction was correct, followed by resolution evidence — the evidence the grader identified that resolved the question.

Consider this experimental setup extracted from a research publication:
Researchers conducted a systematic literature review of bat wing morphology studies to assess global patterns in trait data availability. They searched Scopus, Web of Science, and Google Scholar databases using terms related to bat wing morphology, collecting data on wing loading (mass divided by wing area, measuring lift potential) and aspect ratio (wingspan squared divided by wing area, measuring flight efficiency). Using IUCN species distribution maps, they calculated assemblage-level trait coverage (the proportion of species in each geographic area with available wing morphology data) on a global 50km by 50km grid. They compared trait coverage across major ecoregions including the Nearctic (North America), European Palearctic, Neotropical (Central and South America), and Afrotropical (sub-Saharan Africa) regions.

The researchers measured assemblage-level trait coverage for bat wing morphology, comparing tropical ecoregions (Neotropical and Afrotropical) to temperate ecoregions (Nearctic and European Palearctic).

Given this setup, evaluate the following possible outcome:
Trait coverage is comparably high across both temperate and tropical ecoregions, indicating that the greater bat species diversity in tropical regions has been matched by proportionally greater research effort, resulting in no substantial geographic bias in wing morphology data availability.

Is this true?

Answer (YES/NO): NO